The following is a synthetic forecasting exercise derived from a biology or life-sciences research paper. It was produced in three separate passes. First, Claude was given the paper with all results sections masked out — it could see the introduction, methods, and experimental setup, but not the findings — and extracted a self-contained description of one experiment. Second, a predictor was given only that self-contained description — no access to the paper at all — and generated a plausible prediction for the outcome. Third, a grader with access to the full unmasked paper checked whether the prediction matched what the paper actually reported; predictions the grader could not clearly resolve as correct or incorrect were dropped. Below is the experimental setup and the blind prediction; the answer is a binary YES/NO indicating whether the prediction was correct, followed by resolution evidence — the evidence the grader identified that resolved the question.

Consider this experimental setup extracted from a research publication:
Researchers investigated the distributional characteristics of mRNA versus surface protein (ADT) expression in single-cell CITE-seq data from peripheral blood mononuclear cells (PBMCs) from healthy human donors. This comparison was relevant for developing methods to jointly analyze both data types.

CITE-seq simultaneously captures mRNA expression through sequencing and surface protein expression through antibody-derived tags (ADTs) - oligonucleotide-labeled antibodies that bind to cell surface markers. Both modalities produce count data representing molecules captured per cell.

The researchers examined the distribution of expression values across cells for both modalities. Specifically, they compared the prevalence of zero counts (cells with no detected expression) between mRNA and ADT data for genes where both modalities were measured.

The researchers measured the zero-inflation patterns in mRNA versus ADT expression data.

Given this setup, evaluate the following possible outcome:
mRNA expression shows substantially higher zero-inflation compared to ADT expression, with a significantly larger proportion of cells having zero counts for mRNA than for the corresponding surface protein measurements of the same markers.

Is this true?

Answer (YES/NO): YES